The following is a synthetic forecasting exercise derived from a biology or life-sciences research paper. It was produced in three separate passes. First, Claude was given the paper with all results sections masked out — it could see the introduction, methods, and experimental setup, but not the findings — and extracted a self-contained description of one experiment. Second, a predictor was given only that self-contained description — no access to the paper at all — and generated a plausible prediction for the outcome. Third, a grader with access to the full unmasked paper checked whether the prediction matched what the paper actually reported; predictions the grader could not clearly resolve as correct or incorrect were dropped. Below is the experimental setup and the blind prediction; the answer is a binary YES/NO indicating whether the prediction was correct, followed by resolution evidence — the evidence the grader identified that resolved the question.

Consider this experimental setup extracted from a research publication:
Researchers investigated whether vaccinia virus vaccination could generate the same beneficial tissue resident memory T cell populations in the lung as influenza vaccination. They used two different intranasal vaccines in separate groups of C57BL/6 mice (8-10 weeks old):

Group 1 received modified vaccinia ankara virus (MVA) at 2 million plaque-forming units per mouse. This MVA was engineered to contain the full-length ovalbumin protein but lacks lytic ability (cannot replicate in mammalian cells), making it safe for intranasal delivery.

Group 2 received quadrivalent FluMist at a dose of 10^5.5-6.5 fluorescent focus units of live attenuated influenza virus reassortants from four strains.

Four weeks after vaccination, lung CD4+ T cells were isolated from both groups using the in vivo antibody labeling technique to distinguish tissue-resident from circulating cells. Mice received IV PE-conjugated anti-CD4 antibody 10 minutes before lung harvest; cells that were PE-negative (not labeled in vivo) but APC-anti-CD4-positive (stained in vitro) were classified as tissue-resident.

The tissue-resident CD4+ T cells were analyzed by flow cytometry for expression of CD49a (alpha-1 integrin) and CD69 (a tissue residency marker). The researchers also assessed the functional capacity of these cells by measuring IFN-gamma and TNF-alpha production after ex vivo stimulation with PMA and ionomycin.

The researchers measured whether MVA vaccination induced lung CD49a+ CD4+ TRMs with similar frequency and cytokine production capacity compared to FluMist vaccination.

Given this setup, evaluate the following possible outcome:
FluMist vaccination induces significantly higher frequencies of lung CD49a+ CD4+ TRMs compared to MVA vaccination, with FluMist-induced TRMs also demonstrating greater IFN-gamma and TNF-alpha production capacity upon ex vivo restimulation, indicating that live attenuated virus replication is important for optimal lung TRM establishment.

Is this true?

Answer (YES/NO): NO